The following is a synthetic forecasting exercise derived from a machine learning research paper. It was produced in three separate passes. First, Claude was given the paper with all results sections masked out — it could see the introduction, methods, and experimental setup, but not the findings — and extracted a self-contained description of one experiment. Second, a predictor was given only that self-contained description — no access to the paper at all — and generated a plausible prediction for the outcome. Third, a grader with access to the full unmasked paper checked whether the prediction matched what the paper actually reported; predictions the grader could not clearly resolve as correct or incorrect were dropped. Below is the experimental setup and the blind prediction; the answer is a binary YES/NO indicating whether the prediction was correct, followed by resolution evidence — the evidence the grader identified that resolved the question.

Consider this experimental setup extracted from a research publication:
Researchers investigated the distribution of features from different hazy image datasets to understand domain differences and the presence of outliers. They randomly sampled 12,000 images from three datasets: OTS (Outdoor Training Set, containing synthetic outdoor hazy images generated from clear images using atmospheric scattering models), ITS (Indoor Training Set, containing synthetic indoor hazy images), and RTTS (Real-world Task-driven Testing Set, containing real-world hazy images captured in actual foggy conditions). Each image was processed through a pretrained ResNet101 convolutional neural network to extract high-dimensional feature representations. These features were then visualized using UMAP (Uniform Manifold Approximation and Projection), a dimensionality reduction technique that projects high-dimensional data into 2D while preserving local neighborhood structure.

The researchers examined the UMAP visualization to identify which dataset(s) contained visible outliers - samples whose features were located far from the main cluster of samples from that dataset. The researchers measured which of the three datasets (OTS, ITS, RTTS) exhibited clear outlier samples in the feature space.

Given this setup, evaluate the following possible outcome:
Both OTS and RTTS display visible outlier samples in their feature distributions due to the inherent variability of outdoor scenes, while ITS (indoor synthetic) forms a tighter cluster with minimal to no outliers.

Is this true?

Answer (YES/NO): NO